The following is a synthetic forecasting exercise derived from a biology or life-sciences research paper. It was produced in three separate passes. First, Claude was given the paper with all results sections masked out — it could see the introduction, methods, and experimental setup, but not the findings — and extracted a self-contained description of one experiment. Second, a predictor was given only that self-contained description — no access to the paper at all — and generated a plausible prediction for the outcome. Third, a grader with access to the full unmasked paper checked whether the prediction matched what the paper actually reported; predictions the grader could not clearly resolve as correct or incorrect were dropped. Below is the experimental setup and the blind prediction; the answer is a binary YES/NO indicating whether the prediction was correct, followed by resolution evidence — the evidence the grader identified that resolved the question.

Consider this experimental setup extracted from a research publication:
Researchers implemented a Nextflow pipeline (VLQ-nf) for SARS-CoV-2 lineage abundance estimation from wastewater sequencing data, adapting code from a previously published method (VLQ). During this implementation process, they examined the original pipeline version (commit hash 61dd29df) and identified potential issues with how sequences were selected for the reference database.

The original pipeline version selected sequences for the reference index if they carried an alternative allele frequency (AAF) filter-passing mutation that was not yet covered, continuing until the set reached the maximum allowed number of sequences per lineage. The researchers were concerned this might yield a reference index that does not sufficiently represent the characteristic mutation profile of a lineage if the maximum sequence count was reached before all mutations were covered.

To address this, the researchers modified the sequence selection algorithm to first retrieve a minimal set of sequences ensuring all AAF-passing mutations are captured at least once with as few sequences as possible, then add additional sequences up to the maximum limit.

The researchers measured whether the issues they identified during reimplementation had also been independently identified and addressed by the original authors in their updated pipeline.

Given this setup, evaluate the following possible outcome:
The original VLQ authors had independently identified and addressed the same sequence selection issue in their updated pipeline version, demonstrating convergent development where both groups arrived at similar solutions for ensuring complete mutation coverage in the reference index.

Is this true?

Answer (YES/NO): YES